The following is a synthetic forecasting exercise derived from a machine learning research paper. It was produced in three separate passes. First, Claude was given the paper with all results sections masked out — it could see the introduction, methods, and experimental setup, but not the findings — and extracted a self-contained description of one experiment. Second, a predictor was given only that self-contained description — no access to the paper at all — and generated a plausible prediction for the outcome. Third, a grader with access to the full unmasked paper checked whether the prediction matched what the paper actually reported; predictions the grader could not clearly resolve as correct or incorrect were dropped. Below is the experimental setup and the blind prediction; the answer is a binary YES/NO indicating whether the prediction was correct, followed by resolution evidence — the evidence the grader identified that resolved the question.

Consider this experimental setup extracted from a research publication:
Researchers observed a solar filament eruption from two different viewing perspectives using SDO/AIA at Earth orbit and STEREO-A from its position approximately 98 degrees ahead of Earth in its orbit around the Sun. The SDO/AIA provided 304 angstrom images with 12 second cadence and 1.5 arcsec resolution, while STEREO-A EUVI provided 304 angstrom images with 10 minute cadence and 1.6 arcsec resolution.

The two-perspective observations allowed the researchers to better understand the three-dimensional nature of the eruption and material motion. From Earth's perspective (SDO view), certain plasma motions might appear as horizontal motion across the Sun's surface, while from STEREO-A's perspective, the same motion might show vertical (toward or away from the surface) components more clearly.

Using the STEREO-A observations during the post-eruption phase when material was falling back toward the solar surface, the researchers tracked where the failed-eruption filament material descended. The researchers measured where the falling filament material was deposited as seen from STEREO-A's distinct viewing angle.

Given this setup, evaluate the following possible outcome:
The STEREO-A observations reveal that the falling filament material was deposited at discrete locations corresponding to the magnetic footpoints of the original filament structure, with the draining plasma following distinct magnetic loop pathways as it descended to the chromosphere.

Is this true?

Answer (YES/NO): NO